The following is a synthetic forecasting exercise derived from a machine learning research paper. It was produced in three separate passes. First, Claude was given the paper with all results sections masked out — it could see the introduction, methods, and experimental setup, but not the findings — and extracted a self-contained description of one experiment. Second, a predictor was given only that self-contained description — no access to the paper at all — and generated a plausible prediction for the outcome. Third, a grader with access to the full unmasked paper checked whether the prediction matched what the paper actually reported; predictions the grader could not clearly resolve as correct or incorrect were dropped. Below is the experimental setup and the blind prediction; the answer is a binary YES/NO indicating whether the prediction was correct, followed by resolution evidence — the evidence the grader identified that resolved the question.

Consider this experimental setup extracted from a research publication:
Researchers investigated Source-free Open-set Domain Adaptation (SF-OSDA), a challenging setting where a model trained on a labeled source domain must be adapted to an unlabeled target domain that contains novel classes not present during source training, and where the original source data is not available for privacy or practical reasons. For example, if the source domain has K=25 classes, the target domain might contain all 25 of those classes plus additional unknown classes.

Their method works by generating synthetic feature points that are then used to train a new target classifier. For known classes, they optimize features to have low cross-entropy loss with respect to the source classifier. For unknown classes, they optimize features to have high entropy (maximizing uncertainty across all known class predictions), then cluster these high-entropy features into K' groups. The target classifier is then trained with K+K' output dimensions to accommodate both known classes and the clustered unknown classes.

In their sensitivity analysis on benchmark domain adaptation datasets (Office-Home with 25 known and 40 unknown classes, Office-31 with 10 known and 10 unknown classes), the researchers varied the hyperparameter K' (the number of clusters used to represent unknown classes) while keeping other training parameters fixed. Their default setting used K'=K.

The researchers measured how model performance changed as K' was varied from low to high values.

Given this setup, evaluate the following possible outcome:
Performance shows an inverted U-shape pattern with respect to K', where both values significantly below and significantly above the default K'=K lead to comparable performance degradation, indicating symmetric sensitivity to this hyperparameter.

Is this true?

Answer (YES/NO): NO